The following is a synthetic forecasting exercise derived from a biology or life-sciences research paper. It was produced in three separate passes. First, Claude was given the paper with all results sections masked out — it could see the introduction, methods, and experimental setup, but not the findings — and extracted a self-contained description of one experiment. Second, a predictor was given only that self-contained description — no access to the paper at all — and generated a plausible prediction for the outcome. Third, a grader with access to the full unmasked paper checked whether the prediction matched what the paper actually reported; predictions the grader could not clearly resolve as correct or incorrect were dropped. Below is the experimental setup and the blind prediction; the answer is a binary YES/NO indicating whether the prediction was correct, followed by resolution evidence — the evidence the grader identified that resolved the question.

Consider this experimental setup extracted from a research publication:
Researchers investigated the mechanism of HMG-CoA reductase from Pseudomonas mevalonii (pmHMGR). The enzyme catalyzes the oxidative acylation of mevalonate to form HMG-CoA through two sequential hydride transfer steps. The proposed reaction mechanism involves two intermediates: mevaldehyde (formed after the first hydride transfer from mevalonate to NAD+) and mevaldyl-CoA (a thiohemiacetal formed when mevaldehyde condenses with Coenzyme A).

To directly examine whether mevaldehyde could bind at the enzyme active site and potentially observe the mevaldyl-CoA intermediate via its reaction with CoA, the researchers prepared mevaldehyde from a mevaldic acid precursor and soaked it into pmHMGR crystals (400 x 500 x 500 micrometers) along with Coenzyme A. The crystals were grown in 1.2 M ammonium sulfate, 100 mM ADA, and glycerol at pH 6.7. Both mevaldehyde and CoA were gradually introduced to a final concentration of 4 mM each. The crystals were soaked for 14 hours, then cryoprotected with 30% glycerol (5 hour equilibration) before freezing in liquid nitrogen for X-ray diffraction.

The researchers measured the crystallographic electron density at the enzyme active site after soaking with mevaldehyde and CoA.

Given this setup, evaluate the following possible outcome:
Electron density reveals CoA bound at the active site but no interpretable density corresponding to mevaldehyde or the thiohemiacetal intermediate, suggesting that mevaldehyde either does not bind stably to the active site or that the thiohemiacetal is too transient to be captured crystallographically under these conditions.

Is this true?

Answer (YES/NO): NO